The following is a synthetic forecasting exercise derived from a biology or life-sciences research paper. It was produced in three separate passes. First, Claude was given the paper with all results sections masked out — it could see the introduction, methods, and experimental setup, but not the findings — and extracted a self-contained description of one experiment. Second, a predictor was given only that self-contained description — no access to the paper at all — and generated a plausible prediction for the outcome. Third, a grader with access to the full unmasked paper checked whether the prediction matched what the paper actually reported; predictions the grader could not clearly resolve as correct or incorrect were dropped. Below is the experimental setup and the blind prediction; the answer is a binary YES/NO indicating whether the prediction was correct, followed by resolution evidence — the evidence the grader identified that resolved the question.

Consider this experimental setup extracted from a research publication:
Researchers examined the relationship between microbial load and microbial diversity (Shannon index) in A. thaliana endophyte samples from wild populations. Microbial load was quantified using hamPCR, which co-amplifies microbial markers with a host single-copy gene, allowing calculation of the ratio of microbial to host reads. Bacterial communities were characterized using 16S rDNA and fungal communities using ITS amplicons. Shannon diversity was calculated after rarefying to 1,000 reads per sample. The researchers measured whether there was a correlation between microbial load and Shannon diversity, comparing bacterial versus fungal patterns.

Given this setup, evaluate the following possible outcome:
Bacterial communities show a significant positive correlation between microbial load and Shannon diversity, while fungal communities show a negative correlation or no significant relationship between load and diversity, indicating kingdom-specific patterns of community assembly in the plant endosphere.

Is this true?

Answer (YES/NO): NO